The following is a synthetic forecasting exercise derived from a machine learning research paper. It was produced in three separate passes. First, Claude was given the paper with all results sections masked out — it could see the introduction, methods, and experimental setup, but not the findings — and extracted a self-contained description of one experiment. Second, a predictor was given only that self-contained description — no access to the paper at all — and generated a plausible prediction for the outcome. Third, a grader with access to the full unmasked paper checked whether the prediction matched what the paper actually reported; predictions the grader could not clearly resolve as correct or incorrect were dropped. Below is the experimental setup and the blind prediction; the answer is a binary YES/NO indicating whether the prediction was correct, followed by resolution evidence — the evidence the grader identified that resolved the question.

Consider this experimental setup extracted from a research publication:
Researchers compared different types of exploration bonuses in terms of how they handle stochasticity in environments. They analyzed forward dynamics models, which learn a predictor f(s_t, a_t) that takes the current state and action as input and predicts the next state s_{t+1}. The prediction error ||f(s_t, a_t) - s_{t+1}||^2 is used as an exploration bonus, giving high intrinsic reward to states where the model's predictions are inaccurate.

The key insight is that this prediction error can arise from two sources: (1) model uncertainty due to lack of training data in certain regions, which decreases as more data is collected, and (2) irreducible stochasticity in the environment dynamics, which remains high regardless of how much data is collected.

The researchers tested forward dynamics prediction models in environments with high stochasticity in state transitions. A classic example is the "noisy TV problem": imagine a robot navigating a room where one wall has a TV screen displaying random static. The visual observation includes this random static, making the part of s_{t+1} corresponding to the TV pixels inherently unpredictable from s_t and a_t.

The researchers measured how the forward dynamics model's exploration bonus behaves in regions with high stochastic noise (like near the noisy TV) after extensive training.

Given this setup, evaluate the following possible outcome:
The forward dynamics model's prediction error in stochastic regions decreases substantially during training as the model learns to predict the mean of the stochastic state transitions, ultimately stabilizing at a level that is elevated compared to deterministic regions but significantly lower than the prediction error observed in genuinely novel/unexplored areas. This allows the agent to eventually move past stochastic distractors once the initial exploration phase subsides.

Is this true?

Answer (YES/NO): NO